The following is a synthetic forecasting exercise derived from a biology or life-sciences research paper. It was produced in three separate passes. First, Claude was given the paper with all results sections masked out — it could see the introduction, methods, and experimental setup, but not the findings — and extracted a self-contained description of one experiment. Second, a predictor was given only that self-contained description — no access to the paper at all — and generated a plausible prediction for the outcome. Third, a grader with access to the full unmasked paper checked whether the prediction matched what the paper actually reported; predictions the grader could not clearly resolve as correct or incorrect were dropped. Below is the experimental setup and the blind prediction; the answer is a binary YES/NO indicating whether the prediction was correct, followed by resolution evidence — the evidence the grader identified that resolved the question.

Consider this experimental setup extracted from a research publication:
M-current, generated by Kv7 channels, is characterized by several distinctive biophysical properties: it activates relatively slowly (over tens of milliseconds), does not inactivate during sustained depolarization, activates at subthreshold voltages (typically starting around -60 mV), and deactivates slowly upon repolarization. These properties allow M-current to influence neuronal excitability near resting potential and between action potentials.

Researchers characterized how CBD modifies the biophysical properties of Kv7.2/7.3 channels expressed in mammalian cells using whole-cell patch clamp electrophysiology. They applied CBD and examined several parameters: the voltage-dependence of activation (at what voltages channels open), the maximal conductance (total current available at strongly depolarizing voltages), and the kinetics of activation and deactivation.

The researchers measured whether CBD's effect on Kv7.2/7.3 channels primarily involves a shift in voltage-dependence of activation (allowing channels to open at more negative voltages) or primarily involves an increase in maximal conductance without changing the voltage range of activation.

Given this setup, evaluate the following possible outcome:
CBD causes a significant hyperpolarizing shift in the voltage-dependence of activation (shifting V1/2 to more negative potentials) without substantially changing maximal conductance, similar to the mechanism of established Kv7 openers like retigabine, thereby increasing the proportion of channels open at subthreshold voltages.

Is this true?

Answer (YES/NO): YES